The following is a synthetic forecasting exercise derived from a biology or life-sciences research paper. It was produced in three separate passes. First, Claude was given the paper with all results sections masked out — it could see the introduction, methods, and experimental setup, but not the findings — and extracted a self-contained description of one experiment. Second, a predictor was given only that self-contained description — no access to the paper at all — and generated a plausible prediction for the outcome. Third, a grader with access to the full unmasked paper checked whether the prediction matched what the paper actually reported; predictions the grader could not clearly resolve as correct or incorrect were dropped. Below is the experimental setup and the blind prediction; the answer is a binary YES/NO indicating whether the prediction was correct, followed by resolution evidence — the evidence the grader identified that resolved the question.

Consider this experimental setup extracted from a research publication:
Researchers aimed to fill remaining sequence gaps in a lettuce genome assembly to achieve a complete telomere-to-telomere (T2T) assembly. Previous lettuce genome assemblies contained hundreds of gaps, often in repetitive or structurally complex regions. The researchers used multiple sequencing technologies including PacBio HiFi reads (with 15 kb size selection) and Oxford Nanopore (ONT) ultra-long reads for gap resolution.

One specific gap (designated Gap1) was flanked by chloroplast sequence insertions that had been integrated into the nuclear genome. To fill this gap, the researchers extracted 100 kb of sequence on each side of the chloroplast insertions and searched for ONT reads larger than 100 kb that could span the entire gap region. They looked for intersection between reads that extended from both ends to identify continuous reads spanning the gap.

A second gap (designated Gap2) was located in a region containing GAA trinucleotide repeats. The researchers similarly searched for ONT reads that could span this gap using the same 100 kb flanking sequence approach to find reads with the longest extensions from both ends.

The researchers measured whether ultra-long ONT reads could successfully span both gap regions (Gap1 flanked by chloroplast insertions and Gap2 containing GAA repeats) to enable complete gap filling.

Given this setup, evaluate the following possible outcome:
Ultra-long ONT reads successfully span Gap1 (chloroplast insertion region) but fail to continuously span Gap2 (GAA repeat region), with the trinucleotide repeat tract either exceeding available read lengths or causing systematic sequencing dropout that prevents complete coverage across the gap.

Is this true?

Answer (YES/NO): YES